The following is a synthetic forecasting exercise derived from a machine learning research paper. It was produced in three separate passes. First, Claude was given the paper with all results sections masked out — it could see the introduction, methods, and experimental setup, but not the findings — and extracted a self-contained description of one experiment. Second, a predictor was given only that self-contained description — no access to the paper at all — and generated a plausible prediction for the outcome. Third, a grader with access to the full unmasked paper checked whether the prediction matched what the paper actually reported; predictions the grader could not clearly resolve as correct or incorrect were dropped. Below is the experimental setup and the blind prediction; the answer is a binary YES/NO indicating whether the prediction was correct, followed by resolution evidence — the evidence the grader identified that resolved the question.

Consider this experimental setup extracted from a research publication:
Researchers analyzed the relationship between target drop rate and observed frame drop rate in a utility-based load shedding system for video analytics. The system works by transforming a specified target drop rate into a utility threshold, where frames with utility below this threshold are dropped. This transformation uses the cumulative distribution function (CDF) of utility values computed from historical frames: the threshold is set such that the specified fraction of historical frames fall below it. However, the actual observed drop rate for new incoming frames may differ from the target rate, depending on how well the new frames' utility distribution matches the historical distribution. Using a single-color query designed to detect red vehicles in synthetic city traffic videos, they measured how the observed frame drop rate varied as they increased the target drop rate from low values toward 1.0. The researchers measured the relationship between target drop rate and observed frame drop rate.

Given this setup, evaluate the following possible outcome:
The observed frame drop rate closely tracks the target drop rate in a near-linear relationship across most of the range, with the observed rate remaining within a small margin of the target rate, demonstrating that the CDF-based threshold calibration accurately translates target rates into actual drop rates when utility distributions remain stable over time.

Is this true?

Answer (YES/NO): NO